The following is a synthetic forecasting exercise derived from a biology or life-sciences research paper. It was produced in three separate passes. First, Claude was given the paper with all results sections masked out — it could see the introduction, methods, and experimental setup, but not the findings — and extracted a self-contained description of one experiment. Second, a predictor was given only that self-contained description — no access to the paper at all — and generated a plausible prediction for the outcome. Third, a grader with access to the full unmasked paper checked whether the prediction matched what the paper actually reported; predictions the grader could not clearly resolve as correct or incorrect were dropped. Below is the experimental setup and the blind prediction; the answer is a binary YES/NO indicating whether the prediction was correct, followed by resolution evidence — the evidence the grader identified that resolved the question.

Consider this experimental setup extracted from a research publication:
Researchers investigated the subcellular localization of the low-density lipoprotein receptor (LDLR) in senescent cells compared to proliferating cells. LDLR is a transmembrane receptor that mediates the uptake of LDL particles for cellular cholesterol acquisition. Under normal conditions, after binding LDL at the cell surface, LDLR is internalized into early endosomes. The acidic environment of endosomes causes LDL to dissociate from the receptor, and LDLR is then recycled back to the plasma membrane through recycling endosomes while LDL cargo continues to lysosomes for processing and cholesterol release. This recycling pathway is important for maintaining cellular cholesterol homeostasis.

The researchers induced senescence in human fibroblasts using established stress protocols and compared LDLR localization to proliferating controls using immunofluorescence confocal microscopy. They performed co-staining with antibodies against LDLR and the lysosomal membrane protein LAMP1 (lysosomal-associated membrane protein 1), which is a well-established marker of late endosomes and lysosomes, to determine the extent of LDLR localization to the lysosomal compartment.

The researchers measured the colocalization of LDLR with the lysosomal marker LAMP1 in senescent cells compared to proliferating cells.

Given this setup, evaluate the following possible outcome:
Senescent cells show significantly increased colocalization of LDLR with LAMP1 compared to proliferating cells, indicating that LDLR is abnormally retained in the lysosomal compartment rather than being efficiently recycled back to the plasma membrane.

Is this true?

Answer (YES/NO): NO